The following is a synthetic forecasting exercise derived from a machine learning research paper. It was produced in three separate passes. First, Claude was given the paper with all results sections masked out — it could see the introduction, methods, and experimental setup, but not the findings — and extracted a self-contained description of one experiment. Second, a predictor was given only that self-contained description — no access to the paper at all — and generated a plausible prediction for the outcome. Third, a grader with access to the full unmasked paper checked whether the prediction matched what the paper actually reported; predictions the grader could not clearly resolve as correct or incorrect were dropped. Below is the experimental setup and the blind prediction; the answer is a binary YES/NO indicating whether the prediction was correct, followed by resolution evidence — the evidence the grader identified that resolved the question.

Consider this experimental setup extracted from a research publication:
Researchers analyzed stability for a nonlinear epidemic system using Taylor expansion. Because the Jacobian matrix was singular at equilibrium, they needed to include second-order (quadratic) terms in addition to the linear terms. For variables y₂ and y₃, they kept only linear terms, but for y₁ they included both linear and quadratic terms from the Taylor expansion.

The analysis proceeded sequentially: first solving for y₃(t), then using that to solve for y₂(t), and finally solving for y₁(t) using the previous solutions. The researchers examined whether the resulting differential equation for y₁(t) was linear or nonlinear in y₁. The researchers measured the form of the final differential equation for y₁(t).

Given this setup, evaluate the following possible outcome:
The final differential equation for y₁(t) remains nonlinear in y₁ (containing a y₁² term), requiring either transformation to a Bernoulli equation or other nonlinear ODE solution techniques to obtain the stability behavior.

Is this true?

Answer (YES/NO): NO